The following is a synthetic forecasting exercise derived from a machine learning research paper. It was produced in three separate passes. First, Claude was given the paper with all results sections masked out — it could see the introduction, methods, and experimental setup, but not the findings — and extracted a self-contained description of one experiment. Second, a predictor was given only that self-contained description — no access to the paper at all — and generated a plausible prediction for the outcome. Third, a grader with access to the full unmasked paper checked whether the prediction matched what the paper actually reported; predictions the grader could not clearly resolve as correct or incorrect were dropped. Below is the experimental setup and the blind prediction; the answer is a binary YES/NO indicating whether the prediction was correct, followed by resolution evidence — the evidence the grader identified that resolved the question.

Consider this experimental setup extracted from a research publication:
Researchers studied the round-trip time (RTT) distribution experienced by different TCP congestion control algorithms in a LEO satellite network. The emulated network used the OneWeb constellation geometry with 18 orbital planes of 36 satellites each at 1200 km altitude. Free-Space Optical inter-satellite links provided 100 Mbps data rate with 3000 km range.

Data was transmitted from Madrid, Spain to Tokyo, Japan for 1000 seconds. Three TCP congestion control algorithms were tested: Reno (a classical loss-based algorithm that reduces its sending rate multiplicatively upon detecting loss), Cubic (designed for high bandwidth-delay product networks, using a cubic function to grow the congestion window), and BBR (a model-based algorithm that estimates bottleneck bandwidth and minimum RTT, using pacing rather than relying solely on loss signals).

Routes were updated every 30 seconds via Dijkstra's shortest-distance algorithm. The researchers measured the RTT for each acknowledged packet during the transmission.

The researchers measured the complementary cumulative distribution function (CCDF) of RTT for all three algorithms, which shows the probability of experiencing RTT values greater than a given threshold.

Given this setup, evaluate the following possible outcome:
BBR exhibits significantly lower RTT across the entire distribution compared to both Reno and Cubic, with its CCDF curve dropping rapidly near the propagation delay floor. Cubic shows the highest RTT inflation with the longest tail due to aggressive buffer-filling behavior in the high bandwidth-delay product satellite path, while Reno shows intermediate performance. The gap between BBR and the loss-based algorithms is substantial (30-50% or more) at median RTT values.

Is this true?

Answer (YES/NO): NO